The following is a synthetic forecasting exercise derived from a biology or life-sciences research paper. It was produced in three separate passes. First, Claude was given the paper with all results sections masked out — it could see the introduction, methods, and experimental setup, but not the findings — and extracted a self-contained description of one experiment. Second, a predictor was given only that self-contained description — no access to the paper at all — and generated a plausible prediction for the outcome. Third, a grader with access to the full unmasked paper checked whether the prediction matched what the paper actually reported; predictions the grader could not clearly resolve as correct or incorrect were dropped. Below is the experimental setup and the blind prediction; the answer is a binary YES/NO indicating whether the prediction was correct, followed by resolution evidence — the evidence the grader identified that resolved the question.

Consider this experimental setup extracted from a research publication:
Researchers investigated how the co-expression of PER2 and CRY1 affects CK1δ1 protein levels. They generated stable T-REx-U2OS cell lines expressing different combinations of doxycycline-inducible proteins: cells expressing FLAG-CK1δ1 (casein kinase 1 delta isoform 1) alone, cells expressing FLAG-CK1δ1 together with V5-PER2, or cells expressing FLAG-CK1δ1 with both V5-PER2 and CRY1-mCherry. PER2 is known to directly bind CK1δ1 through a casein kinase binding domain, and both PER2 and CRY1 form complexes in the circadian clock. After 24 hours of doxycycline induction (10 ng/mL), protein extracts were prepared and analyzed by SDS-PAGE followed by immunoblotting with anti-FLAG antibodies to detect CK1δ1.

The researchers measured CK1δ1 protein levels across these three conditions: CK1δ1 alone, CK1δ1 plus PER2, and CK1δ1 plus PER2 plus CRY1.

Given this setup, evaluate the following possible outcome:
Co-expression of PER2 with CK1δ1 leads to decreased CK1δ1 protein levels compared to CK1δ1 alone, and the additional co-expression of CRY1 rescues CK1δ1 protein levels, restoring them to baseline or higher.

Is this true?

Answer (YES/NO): NO